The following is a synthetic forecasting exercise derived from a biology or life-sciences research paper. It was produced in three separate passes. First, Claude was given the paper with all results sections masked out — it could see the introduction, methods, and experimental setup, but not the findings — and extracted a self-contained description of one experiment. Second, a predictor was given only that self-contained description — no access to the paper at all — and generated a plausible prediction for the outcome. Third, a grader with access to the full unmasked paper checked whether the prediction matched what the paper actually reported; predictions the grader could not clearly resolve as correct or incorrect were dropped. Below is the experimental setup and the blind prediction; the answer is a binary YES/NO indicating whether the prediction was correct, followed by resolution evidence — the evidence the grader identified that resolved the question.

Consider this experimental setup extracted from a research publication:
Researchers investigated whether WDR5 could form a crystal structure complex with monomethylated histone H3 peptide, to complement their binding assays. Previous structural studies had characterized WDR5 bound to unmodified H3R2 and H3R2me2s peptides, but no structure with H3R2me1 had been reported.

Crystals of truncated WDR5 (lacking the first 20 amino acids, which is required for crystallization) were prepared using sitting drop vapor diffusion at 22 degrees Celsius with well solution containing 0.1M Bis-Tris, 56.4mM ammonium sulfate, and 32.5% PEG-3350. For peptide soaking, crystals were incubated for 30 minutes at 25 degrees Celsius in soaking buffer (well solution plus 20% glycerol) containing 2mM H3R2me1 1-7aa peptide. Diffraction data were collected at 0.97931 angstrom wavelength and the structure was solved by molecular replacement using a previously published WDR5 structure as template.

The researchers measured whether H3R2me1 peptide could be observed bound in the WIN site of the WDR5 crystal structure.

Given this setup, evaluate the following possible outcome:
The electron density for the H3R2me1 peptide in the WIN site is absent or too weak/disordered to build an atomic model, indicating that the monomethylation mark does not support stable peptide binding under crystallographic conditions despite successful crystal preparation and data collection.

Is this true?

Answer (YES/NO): NO